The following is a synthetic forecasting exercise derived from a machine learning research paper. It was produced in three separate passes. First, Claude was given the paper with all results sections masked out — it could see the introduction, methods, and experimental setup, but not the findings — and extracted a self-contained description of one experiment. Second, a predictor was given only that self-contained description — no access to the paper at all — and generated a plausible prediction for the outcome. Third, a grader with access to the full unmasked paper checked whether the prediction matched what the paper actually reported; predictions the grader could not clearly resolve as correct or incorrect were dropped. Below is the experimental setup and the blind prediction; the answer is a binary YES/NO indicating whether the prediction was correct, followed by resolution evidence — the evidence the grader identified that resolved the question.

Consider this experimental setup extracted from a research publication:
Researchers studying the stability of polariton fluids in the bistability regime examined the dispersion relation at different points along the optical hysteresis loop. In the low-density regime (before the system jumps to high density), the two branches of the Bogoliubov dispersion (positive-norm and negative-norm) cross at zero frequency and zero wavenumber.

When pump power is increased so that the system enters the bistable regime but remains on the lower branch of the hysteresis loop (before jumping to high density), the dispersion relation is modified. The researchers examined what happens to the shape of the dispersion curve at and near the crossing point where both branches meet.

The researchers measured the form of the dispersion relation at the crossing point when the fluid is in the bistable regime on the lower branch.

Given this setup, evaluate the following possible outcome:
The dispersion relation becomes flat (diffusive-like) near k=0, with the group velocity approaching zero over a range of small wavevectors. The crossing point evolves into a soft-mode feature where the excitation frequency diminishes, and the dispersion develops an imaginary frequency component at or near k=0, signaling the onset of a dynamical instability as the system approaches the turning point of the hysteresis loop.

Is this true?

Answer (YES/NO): YES